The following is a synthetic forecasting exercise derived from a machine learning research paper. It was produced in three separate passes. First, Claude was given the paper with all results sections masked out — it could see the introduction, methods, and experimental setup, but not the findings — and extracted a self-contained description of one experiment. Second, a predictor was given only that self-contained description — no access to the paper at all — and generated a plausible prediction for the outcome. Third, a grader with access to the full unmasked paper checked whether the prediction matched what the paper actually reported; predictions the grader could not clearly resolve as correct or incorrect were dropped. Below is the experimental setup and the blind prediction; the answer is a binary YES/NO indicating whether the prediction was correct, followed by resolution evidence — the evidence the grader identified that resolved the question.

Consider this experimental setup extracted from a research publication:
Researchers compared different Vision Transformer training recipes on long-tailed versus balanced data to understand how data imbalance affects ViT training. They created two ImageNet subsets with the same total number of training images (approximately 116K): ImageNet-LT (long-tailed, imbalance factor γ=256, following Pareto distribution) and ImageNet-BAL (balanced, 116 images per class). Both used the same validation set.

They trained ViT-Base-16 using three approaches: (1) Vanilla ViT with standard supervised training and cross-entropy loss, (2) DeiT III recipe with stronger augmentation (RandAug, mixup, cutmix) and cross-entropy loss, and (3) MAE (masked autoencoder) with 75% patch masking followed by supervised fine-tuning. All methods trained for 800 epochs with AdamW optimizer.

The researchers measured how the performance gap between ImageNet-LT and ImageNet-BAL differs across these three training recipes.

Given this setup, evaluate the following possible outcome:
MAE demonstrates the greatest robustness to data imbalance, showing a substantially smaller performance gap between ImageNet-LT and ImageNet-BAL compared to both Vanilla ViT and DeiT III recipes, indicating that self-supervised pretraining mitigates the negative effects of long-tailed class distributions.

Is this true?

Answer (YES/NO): YES